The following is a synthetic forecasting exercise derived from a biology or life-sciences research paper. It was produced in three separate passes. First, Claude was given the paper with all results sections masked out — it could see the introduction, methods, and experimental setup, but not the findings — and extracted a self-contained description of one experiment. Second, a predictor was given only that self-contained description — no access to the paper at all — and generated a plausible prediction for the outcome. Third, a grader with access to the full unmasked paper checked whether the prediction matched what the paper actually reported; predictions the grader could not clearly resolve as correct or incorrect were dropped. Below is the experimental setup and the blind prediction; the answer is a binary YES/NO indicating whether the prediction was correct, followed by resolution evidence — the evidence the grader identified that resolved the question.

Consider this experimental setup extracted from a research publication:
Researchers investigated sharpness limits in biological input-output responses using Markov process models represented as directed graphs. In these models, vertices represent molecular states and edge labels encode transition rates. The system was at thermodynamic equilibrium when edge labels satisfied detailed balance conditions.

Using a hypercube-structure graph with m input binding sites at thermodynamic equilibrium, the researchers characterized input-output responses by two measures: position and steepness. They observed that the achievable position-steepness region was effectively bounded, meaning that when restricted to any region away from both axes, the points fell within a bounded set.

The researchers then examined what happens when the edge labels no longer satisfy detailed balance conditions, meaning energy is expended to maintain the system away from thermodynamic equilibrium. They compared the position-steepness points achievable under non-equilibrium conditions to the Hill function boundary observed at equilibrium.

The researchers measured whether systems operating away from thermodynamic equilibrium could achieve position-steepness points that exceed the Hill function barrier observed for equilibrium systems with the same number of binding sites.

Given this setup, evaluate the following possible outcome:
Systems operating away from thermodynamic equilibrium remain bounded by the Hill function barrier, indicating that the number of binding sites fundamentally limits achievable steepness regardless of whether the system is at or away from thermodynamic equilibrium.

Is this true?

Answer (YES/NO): NO